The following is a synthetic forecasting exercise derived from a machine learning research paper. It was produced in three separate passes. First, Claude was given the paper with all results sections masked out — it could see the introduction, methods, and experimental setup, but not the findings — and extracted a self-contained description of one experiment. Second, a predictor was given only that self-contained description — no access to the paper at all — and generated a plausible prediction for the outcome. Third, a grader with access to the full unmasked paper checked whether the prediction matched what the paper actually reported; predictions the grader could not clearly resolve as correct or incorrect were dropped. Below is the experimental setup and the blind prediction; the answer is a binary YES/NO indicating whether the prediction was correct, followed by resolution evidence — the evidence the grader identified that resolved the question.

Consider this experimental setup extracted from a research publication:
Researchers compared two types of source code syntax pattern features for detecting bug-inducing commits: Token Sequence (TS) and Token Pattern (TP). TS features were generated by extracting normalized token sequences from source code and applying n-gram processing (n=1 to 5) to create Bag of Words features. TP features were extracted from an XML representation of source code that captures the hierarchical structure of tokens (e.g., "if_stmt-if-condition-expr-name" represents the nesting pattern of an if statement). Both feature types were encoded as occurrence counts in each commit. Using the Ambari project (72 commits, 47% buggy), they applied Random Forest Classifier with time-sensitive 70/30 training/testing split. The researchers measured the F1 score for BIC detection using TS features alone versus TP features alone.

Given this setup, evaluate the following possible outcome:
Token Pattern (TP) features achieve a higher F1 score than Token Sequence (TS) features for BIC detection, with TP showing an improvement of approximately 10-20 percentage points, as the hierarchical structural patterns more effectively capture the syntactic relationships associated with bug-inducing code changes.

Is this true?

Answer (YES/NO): NO